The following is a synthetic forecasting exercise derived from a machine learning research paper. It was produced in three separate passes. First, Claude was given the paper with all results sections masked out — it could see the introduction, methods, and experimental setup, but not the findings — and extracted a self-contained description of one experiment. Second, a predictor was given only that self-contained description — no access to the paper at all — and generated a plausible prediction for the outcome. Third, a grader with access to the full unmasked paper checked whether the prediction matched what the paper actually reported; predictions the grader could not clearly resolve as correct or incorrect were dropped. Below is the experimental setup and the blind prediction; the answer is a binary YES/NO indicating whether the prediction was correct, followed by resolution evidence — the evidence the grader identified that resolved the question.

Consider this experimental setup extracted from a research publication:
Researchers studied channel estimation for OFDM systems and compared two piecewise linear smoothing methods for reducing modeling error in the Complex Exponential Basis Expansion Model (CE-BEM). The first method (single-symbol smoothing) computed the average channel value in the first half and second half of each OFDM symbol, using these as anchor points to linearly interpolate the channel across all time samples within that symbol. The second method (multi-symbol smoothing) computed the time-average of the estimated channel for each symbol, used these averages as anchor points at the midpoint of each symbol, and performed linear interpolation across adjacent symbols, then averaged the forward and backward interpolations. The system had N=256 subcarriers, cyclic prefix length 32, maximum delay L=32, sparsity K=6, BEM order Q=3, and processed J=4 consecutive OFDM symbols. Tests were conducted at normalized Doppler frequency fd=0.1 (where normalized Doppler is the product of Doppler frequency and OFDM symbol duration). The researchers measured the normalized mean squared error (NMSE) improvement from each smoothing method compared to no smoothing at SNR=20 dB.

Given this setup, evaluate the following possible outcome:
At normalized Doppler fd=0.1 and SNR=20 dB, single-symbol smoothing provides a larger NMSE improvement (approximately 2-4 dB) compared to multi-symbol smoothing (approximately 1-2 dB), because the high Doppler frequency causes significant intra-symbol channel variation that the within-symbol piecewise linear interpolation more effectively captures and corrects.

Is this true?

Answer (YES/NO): NO